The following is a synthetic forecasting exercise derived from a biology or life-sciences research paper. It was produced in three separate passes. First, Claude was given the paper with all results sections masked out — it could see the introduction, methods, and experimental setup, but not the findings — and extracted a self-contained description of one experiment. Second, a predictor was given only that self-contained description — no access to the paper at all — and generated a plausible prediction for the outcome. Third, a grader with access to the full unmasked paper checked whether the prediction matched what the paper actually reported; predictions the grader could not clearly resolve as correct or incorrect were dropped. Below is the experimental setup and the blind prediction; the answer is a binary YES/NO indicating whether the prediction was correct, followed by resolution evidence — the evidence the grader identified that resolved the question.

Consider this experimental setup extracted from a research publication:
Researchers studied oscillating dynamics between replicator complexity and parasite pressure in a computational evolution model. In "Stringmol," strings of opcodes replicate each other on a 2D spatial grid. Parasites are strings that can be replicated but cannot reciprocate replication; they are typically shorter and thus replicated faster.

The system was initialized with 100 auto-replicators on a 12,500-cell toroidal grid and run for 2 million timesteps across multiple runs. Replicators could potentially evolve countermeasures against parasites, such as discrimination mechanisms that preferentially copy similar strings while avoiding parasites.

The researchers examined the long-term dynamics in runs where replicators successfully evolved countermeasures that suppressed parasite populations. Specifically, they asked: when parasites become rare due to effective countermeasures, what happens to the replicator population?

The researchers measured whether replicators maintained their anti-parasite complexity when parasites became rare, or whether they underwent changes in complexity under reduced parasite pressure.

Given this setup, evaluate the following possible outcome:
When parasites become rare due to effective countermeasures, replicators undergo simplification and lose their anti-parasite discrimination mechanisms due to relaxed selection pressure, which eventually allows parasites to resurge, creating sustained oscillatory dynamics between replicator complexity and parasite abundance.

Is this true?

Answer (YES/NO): YES